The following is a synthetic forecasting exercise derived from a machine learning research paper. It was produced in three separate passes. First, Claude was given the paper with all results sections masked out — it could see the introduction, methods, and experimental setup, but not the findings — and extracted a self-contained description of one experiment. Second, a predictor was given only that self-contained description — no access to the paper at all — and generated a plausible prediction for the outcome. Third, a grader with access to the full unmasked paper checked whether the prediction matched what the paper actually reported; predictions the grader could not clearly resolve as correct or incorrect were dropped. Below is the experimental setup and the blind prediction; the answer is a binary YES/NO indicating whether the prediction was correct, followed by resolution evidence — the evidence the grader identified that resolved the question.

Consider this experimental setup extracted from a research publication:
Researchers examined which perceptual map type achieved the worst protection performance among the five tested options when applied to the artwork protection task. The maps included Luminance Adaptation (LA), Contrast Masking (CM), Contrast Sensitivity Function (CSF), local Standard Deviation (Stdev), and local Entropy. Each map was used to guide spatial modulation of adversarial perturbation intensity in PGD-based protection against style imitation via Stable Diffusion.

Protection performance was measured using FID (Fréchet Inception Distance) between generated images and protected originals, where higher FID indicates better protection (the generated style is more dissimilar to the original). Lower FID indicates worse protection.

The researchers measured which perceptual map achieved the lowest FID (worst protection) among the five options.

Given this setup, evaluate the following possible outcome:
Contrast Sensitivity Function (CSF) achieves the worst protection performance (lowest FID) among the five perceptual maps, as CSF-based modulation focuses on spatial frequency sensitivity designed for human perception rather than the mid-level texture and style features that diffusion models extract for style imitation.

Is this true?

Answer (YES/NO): YES